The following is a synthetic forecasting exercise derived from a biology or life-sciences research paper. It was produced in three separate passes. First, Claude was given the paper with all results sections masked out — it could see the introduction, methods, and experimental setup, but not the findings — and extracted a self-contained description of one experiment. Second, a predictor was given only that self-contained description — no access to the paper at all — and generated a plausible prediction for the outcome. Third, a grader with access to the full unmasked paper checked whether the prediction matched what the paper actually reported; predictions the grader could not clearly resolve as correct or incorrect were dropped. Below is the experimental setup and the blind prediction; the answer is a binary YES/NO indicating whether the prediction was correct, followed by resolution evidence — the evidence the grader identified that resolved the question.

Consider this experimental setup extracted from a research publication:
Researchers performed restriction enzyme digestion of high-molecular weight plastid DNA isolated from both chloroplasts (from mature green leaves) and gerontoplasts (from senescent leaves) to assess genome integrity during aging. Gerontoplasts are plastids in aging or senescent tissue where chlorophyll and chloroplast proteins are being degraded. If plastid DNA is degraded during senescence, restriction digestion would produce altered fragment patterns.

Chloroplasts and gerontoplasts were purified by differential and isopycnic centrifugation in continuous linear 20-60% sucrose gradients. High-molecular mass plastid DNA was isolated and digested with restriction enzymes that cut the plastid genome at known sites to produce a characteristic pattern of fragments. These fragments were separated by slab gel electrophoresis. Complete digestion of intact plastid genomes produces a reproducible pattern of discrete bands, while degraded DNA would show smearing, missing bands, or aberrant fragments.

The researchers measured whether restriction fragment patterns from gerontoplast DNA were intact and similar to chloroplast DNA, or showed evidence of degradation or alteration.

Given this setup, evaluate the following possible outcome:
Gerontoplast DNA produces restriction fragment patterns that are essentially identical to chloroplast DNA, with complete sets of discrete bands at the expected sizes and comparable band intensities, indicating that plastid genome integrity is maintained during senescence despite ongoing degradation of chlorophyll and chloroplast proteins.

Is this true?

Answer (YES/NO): YES